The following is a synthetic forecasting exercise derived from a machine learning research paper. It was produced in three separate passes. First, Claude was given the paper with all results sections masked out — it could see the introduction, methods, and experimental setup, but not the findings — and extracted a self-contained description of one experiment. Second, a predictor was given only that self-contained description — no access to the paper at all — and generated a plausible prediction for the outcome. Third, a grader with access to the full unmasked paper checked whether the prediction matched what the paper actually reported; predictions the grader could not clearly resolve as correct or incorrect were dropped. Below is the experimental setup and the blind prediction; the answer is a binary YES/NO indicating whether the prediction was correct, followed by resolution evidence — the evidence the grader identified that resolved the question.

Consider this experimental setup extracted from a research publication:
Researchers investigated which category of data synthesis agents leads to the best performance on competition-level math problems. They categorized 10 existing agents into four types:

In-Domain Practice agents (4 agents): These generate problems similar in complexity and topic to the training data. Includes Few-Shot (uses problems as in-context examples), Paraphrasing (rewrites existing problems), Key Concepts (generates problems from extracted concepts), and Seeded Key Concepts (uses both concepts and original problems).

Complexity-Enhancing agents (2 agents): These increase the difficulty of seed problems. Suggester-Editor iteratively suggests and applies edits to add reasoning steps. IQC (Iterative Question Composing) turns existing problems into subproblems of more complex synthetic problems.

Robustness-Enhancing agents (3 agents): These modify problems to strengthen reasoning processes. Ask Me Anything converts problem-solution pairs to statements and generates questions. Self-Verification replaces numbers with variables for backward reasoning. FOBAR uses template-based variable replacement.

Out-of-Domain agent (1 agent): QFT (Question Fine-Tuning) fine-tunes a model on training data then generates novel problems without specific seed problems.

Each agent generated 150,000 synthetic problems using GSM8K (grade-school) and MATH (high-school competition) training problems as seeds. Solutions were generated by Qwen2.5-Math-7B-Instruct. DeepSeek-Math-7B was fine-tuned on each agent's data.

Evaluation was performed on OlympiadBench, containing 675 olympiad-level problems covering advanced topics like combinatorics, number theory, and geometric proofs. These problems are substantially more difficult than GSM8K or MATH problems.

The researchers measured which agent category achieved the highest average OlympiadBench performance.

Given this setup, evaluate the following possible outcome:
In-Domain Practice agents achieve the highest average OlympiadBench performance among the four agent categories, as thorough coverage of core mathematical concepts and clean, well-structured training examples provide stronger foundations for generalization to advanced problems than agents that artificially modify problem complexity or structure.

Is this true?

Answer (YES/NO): NO